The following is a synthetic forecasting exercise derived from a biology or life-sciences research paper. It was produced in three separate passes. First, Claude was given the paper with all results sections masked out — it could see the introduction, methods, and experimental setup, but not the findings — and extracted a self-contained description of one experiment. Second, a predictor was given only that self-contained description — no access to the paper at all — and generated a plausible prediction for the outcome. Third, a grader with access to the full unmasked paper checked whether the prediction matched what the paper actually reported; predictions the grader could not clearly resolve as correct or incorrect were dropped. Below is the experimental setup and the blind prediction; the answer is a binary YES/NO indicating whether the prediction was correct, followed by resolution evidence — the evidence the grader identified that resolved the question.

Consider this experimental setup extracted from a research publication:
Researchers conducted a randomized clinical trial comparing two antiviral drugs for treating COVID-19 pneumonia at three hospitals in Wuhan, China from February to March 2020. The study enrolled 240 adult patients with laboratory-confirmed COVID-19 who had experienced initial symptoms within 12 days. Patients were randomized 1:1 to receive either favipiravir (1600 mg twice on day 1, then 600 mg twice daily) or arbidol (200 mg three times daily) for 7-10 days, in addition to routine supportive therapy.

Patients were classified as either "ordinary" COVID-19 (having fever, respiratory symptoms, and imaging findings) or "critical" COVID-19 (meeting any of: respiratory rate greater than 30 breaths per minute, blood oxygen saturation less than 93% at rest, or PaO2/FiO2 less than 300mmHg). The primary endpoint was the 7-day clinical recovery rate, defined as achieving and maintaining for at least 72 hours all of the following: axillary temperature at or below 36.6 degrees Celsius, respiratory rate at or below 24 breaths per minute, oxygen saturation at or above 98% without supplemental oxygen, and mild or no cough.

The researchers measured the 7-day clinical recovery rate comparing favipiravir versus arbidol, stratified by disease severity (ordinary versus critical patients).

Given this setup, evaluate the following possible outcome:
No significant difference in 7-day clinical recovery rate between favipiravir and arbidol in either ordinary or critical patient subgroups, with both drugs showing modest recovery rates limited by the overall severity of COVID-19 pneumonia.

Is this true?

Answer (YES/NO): NO